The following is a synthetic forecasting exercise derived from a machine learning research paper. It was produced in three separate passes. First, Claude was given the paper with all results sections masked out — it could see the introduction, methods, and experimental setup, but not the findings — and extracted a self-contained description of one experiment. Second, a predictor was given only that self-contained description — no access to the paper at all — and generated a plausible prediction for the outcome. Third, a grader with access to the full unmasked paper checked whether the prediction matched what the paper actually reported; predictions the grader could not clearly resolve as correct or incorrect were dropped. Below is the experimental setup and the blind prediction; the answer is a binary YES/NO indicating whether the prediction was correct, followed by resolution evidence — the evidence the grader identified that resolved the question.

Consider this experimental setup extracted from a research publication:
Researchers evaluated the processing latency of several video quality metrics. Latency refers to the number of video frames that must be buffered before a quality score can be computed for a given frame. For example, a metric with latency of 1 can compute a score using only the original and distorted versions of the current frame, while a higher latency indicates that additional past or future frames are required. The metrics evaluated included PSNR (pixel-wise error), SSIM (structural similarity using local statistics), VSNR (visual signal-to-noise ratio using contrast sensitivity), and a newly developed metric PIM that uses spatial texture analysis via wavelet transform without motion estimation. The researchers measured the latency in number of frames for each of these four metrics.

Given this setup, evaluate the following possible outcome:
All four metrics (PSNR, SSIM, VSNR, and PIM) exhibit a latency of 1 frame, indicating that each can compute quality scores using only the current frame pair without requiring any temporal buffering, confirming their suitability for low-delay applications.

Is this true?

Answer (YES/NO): YES